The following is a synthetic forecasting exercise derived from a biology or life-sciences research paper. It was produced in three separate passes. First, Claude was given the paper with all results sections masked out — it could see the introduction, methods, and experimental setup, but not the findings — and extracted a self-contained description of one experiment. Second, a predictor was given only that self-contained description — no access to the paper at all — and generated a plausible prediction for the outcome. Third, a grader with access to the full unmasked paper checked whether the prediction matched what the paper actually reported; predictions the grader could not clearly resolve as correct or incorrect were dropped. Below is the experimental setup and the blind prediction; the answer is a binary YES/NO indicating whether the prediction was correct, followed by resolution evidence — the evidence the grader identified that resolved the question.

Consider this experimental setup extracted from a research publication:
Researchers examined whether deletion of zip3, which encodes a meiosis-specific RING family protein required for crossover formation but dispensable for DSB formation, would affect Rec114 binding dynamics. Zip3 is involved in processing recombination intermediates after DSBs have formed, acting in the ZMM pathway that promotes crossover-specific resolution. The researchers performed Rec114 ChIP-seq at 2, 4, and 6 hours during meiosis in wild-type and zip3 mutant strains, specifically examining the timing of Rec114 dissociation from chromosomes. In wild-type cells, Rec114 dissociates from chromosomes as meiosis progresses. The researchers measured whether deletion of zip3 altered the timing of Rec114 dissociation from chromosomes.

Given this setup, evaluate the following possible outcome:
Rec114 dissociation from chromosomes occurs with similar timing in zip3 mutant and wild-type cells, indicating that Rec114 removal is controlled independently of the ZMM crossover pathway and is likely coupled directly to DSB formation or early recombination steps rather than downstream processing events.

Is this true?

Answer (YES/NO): NO